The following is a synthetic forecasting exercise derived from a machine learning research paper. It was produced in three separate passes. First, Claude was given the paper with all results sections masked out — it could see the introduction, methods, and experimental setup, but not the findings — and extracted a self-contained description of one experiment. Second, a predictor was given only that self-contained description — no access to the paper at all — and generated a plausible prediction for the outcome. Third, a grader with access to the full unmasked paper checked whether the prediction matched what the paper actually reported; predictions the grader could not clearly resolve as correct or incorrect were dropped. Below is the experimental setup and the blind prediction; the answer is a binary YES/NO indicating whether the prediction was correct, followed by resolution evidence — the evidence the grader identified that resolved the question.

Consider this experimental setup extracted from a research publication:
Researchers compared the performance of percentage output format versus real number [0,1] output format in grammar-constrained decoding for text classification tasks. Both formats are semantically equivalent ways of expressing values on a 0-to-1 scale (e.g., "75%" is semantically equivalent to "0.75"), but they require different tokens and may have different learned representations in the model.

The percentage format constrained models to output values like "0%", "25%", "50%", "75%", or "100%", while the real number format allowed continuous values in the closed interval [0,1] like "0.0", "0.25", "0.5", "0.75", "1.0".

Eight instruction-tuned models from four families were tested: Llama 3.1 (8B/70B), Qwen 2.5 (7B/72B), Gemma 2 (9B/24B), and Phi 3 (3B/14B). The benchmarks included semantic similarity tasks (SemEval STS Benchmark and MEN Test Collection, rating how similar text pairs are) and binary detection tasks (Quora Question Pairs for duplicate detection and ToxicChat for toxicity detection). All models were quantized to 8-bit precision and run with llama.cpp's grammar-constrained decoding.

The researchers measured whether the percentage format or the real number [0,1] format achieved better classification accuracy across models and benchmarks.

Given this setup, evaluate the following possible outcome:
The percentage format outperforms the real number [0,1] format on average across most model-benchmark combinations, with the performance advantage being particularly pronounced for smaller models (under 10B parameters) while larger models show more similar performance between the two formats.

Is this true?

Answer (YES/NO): NO